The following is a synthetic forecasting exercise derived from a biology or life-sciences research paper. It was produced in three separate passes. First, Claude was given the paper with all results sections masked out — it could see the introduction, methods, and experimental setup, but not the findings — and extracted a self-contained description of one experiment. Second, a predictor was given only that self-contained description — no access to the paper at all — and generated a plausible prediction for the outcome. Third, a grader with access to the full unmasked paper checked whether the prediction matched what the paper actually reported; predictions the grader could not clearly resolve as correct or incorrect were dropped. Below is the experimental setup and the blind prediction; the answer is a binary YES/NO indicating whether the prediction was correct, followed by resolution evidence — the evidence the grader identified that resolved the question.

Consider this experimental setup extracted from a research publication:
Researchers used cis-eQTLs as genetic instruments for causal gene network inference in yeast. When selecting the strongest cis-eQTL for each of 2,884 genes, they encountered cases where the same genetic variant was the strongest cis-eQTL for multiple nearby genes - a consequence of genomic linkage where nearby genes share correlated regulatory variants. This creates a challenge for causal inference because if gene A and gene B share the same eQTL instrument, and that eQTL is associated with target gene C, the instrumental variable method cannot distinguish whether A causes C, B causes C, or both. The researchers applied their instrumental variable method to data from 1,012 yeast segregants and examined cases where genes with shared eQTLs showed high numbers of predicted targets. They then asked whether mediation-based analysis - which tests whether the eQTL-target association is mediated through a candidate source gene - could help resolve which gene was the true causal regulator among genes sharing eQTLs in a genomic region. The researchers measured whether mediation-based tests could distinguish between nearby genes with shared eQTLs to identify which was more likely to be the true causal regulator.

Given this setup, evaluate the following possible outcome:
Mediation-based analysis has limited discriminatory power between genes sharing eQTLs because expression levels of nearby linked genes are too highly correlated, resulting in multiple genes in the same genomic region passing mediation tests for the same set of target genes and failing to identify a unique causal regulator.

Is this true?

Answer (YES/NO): NO